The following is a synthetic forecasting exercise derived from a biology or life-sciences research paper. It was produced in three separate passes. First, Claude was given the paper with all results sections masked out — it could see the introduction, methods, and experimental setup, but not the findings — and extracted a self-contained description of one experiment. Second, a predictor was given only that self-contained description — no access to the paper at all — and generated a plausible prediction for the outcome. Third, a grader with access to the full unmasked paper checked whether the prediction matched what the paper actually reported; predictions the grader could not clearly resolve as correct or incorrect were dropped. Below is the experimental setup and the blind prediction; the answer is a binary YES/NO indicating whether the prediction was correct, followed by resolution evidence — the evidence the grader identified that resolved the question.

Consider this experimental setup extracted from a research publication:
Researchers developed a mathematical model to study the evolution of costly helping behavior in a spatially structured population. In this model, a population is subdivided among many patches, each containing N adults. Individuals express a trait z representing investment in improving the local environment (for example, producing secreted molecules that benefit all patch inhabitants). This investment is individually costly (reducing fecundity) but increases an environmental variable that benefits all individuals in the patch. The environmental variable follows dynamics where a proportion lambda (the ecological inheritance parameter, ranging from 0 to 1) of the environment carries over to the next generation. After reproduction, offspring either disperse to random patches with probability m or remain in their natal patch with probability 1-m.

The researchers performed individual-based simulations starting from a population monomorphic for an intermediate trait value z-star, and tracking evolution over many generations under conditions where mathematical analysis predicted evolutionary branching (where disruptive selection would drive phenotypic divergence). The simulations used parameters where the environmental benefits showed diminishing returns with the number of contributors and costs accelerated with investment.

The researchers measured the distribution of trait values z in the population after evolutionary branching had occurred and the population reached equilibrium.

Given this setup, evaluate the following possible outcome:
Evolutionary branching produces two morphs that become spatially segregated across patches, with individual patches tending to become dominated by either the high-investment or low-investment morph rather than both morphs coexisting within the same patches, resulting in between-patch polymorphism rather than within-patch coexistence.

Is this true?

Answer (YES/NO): NO